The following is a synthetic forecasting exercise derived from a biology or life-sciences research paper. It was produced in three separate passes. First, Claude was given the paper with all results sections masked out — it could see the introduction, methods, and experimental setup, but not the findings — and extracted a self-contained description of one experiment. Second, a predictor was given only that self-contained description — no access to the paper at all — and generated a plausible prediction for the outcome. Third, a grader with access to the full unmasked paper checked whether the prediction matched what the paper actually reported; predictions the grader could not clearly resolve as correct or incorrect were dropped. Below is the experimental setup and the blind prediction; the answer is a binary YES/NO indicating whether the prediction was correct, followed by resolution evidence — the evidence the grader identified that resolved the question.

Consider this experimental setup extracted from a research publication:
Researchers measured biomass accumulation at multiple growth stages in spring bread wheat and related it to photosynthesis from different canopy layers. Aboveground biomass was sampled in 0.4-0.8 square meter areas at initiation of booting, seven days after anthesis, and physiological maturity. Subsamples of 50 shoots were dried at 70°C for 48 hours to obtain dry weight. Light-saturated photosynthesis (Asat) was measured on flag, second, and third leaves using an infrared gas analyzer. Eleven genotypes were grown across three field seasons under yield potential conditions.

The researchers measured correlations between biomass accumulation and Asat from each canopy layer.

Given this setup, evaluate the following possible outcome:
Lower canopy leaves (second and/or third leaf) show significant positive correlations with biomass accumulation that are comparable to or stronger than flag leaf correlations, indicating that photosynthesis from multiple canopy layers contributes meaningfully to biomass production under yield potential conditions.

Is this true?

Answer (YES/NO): YES